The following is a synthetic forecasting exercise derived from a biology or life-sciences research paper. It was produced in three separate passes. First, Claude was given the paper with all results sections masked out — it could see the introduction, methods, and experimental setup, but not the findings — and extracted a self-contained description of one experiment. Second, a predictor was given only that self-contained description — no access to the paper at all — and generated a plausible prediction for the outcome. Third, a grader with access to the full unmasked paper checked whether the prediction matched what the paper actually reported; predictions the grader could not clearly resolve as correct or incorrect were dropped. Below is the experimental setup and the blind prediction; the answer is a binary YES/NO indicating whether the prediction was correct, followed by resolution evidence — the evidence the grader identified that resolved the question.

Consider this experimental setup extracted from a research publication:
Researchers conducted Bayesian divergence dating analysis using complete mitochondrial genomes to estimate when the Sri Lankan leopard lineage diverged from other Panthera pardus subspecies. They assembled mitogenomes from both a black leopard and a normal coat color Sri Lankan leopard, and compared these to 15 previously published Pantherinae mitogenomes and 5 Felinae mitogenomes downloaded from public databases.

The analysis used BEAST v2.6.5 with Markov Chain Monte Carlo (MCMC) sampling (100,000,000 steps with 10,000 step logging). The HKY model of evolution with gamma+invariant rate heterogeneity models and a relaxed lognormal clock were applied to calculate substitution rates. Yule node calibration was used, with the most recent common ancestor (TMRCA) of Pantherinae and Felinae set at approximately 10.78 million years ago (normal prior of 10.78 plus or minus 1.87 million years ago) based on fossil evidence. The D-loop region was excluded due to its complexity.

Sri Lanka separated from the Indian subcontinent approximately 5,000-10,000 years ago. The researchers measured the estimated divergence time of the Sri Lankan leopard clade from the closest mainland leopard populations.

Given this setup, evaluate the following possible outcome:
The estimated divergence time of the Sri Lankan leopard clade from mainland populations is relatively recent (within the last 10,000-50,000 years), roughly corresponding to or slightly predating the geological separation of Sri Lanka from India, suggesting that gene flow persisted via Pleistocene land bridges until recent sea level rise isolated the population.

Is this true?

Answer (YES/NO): NO